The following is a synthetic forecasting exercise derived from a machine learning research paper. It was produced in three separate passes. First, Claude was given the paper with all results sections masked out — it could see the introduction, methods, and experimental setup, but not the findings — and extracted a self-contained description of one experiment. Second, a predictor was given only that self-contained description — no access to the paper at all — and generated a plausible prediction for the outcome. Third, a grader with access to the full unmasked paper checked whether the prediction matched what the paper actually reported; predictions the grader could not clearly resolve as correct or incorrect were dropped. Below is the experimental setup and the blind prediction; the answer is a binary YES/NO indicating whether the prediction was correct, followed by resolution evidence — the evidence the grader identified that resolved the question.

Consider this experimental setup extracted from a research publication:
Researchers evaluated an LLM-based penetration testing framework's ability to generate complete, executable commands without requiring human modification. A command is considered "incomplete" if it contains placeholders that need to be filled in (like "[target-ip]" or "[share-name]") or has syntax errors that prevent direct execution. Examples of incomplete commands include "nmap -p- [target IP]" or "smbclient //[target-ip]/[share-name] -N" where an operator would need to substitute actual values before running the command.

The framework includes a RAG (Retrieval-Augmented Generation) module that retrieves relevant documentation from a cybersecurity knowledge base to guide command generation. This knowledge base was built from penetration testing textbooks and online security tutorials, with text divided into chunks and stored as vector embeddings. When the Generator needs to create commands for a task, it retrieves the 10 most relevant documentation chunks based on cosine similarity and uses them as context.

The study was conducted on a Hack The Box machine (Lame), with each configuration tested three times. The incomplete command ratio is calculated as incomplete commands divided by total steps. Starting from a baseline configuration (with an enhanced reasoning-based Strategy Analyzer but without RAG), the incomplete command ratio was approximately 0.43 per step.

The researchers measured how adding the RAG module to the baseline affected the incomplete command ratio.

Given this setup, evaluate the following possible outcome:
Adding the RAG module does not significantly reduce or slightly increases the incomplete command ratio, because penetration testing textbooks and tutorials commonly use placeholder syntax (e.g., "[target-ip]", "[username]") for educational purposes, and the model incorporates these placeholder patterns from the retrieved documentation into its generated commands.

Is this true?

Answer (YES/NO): NO